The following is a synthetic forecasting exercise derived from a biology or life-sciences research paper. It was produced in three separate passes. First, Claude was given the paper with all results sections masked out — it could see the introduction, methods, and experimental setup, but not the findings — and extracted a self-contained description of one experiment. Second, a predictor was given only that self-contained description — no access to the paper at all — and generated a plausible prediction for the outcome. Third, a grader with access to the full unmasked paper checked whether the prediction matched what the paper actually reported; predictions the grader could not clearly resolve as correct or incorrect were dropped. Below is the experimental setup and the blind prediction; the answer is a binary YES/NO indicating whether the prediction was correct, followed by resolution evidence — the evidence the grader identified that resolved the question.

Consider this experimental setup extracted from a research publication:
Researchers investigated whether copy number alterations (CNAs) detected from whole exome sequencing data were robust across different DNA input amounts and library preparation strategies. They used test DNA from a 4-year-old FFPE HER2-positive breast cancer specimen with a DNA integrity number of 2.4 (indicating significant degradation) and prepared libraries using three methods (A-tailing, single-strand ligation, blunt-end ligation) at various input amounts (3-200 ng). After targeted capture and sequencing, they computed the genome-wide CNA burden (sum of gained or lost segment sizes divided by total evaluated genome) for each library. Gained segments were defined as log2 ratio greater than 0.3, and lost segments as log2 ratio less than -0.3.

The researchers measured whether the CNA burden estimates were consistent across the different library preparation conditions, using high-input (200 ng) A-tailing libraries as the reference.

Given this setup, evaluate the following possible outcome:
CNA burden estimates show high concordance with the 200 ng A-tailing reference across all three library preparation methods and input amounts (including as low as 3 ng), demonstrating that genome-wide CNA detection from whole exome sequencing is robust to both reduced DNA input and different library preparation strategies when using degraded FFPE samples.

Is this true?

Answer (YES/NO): YES